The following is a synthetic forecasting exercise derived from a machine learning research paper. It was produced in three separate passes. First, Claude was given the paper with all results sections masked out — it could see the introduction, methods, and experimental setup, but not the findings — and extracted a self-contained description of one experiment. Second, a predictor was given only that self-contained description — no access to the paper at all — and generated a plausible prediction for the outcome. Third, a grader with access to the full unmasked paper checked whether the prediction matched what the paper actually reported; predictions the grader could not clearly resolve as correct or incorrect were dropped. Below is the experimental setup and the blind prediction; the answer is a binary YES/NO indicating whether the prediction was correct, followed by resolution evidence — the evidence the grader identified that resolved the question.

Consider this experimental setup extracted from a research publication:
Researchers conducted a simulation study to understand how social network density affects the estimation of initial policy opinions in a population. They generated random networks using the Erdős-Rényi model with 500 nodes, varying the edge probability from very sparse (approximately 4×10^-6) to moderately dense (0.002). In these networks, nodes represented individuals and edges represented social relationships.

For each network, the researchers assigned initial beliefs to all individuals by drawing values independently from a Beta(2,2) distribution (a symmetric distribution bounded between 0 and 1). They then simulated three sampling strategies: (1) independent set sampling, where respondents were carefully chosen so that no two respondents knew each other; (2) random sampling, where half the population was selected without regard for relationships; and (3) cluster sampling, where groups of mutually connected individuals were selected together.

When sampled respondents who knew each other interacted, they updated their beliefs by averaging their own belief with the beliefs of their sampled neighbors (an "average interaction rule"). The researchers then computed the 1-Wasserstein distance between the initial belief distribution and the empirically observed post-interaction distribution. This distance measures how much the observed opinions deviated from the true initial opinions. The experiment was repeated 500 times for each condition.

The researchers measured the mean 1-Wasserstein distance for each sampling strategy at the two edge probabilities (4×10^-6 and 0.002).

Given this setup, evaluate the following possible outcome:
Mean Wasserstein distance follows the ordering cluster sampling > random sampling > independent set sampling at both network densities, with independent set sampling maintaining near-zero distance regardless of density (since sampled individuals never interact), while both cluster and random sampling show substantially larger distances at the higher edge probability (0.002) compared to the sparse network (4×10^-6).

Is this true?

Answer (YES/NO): NO